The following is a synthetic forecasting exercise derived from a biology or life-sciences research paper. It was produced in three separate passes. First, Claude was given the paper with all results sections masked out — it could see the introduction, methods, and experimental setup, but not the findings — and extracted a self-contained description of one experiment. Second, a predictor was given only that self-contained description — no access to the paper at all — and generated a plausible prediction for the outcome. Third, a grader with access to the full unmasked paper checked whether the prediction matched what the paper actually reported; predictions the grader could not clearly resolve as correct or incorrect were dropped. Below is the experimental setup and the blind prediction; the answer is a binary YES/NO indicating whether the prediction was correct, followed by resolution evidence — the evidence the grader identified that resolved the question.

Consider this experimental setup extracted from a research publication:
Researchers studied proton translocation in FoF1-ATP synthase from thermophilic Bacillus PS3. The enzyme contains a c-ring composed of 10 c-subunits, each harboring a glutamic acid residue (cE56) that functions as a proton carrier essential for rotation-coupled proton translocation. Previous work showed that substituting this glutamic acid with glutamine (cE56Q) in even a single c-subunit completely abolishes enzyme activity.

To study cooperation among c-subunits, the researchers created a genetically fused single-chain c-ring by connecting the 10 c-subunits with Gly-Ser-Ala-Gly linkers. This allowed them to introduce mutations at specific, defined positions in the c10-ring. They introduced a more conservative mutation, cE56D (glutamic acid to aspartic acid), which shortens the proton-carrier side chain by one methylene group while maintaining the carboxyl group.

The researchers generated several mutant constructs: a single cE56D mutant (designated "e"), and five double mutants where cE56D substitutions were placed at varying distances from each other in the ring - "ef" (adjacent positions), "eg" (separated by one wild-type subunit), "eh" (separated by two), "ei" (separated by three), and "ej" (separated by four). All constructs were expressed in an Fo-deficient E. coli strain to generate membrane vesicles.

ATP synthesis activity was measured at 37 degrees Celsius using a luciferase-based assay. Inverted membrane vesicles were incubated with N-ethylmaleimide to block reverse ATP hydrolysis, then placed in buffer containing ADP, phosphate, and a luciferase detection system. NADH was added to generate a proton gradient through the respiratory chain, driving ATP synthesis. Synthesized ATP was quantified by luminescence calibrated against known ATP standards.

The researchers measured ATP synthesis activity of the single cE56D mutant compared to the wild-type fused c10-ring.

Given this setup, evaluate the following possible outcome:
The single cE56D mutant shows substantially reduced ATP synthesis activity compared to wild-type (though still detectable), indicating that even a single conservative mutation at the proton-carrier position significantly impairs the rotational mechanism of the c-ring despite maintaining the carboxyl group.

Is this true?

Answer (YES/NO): YES